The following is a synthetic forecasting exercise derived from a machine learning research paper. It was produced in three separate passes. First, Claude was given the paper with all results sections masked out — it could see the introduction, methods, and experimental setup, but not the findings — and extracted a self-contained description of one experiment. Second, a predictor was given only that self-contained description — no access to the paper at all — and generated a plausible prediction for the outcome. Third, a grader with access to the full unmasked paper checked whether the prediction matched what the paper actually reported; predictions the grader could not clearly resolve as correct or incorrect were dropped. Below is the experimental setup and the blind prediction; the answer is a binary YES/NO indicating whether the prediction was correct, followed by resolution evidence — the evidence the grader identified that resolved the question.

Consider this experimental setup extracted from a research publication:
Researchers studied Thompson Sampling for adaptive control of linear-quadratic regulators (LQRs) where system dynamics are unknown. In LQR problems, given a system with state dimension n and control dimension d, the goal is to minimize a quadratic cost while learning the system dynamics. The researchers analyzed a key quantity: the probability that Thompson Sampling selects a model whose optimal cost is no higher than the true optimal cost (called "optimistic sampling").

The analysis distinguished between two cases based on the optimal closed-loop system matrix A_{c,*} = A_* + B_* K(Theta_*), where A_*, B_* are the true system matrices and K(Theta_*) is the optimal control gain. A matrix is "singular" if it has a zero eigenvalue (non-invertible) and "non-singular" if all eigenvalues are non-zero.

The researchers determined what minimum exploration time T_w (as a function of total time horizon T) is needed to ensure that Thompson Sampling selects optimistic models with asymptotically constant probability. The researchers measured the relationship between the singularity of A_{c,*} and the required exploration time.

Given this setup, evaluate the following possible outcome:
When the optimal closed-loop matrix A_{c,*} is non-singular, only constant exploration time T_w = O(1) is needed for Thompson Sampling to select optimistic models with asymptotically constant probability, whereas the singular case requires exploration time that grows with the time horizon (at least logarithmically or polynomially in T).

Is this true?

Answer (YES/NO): NO